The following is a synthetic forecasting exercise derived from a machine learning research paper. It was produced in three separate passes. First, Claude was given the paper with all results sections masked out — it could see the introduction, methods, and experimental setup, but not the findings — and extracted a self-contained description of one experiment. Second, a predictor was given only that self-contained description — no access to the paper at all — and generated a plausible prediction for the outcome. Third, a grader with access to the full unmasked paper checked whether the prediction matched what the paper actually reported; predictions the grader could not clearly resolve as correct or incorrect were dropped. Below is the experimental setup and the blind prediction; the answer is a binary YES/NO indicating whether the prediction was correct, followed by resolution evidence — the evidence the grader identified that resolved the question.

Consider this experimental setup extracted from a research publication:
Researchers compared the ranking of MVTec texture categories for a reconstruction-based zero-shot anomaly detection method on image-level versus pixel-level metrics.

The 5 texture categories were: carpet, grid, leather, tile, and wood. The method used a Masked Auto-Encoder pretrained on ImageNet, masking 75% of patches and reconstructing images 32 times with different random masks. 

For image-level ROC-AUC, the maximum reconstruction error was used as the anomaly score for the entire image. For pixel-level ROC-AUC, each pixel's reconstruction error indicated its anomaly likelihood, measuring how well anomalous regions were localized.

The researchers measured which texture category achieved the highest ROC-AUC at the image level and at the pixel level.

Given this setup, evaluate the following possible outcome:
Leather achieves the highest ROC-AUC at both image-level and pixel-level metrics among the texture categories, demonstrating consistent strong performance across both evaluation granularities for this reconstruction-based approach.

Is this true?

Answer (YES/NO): NO